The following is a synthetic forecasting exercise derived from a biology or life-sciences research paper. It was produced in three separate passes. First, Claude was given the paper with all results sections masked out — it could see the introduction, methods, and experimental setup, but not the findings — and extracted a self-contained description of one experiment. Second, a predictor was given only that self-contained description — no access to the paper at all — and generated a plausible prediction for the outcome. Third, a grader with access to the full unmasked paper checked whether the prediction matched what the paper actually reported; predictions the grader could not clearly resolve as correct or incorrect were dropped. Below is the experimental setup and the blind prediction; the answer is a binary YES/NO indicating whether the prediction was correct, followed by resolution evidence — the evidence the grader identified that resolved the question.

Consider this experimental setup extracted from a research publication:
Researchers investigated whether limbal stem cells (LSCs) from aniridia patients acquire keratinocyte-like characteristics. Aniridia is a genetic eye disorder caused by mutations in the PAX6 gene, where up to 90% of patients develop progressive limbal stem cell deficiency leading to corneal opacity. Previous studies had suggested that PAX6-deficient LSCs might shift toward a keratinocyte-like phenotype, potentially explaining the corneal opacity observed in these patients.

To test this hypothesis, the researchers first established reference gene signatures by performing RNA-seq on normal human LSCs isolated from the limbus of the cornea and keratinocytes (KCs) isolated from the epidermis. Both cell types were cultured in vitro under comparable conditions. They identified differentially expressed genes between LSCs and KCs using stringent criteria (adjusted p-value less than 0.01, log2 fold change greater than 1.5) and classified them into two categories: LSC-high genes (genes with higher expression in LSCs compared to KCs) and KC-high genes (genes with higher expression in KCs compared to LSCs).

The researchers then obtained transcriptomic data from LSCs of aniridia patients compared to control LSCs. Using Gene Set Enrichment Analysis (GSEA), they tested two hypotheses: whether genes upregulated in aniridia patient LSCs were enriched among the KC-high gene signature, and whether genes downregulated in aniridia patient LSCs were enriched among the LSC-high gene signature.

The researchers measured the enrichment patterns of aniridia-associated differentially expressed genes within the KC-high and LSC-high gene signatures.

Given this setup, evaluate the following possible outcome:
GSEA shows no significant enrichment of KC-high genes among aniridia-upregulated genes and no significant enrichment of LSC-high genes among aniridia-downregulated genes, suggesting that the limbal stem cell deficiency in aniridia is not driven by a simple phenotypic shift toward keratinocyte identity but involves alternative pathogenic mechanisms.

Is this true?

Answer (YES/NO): NO